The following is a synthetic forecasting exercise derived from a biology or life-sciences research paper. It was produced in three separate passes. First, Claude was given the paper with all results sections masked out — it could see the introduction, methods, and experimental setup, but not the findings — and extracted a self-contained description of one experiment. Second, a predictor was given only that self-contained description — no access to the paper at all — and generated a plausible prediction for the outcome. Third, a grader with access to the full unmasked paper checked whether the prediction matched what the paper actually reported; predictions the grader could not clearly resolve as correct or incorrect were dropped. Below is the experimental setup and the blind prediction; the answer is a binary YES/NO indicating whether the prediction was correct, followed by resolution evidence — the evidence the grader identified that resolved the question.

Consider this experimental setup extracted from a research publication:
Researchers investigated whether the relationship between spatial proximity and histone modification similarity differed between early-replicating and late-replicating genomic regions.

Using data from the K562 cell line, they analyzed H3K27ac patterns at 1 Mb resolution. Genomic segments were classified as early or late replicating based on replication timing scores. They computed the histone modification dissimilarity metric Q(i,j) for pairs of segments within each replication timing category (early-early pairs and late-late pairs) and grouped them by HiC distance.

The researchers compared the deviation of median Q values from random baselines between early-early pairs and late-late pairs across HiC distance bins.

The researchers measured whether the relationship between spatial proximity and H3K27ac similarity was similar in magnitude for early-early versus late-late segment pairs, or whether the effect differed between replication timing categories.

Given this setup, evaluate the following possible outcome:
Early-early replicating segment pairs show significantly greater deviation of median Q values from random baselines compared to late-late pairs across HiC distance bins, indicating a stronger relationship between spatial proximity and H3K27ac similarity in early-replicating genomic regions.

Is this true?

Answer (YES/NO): NO